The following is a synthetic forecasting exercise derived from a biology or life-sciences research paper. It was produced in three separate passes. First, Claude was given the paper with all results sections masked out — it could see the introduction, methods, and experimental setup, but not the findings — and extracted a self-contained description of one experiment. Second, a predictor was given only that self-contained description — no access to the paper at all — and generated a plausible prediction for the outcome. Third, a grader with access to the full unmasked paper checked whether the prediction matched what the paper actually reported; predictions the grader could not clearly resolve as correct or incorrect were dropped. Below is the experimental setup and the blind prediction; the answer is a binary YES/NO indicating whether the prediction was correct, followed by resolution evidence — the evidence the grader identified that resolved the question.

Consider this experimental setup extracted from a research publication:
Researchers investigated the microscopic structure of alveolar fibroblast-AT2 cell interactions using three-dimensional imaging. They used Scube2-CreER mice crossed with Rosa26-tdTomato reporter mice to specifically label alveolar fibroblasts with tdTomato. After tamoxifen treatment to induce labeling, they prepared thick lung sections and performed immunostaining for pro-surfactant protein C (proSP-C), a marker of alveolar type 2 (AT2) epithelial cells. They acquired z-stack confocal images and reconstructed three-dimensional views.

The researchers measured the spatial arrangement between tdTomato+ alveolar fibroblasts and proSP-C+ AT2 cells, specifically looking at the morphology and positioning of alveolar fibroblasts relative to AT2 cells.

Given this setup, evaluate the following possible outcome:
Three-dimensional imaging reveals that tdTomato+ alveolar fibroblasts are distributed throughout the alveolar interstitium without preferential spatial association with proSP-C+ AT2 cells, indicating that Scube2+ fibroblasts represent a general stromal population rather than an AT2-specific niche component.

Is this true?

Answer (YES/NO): NO